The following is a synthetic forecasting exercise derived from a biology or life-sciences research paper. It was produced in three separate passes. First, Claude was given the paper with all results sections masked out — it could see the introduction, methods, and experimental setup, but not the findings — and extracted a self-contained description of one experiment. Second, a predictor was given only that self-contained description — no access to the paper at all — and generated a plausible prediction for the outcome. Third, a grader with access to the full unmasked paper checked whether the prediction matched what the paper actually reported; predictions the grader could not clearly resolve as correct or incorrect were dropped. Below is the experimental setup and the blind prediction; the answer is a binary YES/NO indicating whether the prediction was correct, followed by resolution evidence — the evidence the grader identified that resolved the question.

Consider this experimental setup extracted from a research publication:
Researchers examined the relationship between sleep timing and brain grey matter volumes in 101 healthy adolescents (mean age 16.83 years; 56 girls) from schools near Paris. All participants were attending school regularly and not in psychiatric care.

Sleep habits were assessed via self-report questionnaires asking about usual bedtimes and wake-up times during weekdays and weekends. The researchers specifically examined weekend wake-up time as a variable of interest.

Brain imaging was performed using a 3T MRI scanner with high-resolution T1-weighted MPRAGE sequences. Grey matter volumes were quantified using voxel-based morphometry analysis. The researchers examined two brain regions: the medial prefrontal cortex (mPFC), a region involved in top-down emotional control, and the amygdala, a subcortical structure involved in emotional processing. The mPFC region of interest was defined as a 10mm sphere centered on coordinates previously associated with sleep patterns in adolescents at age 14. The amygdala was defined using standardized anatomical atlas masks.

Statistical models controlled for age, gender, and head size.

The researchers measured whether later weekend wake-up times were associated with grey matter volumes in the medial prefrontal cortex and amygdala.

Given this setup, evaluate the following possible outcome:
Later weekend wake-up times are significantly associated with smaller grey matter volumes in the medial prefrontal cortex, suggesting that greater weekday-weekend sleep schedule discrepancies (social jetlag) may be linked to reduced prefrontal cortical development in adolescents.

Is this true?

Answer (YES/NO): NO